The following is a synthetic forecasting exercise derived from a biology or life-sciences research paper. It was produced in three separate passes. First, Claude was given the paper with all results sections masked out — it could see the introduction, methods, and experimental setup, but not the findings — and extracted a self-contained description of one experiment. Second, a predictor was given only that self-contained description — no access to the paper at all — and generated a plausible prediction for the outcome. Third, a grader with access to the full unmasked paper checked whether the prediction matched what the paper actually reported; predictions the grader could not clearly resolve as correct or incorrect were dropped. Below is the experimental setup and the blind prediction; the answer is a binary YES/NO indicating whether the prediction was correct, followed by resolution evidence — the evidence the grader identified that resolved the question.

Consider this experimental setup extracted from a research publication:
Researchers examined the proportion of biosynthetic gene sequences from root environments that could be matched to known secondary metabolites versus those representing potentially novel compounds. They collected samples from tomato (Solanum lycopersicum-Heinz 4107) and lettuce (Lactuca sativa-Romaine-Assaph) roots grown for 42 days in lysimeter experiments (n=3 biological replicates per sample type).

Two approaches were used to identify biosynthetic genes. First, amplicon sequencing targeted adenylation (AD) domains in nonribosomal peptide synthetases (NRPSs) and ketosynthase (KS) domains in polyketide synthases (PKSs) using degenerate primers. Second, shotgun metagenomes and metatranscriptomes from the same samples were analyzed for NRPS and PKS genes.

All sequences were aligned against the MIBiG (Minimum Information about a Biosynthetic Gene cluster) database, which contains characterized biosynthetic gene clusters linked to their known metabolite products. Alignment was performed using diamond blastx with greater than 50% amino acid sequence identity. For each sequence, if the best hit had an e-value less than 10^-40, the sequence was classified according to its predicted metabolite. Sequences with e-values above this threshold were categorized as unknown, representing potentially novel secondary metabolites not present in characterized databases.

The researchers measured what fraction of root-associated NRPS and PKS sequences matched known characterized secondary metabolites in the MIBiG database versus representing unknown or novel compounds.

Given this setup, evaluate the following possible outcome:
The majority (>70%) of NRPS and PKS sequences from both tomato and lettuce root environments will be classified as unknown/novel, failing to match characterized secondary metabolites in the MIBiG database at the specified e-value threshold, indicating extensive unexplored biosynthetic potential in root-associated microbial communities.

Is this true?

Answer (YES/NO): NO